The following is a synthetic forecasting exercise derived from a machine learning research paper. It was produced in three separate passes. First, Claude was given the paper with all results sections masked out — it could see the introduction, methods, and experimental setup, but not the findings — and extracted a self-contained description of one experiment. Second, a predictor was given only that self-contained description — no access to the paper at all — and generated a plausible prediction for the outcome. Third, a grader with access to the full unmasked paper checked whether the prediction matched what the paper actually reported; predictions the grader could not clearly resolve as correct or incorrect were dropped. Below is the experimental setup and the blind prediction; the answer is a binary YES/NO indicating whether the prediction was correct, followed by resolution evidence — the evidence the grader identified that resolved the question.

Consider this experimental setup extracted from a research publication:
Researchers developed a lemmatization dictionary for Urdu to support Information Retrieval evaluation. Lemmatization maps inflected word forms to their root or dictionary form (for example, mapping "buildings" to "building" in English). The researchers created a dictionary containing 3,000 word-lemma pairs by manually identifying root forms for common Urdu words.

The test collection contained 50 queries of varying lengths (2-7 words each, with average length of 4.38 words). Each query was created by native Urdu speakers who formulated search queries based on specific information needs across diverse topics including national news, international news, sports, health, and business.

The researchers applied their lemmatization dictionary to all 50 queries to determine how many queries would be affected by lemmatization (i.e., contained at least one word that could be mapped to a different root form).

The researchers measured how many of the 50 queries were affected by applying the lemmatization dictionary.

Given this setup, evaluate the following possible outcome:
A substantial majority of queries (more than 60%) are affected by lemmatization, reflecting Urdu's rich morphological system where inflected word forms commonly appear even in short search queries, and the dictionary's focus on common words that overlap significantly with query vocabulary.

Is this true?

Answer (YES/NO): NO